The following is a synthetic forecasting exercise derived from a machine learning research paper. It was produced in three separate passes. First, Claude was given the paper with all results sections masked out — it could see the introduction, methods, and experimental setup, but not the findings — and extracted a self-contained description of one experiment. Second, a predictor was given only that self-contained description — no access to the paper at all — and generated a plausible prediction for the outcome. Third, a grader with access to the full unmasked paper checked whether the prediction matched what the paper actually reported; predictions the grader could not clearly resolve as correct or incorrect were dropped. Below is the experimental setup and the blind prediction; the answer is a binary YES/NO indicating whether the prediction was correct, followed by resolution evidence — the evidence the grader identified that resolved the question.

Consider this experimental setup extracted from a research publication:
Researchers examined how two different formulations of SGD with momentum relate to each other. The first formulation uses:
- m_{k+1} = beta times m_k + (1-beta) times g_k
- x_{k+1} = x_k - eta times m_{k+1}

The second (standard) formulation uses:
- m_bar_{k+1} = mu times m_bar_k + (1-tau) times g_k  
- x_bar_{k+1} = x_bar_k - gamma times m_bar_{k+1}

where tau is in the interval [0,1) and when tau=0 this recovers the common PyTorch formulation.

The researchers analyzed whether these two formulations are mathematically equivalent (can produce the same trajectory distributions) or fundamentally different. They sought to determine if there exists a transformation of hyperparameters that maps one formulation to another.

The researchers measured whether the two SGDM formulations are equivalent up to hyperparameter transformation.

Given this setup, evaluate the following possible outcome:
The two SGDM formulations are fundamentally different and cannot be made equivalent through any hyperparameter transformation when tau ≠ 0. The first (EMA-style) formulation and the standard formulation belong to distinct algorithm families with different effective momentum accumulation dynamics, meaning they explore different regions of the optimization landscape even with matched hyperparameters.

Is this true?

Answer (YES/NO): NO